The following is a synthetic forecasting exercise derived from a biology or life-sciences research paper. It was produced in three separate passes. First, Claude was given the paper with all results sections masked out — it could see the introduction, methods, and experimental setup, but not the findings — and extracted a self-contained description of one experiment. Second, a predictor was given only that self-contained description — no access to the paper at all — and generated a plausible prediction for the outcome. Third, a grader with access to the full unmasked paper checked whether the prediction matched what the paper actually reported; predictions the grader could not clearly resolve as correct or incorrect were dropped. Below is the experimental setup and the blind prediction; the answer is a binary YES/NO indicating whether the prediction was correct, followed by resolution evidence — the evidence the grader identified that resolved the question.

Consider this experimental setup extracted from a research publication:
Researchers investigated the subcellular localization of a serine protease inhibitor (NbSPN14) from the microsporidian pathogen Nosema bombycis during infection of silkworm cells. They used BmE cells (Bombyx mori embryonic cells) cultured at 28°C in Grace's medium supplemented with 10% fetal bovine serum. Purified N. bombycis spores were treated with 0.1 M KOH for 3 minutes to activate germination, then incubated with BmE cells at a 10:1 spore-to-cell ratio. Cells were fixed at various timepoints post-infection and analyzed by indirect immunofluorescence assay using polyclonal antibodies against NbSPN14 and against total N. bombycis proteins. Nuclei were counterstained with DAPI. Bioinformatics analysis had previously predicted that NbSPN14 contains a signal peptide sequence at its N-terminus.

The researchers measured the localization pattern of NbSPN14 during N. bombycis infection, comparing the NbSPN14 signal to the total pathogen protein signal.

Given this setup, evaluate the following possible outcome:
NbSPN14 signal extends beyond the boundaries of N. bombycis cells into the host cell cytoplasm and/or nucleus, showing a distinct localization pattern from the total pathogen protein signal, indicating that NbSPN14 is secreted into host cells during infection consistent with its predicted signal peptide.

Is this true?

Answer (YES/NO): YES